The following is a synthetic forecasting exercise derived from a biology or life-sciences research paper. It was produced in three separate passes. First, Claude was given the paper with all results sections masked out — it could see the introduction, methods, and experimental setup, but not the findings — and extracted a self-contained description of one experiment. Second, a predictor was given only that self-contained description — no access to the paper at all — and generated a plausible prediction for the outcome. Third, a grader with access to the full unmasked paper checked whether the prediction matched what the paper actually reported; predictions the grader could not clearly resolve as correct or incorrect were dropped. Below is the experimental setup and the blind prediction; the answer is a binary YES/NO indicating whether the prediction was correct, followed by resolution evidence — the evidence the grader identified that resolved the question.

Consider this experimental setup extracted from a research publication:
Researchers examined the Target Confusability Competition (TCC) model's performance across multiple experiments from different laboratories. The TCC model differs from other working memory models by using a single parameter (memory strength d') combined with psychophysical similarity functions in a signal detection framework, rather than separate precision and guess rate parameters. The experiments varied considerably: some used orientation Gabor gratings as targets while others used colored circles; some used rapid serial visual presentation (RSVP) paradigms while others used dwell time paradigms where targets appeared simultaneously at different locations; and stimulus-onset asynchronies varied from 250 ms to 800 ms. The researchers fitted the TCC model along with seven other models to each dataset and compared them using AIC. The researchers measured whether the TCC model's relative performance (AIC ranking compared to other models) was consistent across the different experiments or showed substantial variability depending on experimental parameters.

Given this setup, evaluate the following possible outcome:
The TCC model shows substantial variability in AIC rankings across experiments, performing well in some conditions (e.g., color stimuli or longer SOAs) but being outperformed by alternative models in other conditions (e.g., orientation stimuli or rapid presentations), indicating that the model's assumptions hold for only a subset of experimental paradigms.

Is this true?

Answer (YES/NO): YES